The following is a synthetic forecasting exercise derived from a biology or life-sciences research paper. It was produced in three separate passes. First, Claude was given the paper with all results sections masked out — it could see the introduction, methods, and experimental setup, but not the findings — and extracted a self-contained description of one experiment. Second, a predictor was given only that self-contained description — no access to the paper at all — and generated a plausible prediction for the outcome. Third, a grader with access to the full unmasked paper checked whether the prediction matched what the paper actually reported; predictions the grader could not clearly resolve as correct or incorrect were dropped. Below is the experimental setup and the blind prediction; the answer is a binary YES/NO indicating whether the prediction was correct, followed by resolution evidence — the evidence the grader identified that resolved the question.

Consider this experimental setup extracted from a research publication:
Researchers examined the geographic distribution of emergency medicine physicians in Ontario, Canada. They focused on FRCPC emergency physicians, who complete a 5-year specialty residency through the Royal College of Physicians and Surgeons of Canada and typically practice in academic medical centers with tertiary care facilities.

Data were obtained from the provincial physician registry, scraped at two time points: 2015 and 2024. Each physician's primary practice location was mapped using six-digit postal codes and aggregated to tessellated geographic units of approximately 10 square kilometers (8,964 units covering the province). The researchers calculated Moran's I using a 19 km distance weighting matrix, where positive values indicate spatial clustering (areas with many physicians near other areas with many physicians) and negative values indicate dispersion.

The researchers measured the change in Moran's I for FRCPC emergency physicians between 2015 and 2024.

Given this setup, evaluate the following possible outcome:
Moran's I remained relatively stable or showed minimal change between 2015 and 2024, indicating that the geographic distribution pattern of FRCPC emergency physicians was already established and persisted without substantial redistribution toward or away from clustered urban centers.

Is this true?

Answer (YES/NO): YES